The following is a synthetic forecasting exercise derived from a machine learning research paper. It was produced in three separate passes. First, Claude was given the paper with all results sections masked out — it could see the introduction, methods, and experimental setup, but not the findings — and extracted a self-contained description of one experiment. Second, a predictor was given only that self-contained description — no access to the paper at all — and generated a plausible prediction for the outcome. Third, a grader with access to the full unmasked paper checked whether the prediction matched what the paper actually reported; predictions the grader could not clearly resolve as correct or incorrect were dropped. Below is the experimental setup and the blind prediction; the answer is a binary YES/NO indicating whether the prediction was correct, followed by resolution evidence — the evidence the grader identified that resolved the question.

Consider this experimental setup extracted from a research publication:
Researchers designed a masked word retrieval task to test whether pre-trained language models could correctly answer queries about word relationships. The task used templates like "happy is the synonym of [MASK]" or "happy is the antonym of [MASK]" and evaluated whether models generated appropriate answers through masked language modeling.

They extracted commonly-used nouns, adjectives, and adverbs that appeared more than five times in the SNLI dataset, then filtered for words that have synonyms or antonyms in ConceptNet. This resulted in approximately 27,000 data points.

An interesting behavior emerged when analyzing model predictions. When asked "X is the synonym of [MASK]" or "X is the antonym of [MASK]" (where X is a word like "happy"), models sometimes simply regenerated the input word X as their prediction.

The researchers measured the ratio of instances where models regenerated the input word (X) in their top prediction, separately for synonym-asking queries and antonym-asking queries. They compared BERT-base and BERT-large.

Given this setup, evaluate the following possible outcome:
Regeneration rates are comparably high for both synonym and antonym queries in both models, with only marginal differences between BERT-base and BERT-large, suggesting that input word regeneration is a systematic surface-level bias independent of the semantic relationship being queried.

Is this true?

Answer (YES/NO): NO